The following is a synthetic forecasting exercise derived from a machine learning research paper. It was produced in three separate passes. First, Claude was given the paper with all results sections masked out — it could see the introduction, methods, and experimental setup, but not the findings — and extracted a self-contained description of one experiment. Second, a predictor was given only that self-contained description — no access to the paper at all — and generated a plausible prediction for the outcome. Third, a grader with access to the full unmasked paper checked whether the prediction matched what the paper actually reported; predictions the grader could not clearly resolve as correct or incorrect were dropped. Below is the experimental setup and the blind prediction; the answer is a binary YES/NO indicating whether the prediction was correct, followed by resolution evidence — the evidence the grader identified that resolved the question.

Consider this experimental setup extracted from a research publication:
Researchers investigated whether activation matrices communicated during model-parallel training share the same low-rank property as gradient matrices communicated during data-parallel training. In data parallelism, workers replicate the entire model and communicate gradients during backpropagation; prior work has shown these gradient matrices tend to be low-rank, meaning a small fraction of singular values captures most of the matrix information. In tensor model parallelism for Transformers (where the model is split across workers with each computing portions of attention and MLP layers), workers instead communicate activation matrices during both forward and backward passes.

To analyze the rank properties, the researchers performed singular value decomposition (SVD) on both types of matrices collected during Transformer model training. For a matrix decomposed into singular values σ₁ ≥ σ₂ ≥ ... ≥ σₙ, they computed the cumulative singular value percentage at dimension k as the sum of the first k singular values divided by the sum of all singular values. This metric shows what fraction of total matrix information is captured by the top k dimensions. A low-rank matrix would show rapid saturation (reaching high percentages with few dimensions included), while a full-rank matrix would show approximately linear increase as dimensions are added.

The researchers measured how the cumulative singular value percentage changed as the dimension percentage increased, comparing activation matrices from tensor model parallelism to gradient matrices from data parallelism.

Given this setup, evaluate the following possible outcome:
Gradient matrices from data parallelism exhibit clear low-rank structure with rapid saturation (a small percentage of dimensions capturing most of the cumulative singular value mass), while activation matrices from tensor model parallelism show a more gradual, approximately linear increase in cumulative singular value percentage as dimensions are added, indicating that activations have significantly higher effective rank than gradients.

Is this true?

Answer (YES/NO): YES